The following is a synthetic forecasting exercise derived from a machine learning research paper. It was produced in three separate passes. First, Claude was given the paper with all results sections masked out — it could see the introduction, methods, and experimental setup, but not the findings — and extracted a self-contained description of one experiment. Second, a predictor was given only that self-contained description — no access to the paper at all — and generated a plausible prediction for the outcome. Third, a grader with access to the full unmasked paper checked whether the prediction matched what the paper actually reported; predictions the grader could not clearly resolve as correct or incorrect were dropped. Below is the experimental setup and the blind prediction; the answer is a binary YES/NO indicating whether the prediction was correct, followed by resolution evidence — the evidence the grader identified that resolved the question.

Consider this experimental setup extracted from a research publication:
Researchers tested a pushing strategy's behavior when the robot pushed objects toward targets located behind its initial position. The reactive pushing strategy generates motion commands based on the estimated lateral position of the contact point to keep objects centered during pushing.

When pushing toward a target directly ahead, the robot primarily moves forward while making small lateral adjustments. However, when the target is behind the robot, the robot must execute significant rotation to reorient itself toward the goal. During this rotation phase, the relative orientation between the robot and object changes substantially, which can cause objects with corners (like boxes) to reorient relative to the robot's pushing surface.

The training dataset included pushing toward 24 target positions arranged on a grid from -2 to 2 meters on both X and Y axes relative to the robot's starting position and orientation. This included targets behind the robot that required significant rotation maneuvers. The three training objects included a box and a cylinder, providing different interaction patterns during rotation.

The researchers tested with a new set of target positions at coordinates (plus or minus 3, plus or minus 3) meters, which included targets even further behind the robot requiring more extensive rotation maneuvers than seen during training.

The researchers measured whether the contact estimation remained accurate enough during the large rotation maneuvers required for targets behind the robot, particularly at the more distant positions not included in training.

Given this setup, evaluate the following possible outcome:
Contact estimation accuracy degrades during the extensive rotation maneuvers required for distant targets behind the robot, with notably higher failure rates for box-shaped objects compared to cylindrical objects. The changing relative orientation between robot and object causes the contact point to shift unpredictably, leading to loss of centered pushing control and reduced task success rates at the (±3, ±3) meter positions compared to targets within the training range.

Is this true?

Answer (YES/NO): NO